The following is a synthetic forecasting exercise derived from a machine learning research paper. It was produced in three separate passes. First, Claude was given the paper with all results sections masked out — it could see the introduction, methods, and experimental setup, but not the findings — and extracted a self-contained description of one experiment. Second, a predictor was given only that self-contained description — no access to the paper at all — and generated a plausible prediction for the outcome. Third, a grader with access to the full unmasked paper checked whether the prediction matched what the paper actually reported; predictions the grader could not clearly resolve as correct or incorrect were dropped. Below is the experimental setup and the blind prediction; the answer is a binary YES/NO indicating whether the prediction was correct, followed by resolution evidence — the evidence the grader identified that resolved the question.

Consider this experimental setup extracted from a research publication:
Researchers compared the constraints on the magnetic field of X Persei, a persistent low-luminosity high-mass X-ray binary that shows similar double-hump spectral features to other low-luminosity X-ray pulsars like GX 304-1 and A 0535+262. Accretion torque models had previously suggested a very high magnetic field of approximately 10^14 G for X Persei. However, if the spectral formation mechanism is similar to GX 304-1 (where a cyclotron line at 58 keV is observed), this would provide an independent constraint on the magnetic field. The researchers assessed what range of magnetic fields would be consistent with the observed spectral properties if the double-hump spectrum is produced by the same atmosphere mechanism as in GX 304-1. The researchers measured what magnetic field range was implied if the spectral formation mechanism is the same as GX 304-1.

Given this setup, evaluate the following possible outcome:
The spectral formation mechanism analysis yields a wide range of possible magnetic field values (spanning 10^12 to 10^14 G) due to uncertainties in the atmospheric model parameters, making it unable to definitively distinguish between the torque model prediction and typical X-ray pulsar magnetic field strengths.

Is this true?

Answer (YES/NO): NO